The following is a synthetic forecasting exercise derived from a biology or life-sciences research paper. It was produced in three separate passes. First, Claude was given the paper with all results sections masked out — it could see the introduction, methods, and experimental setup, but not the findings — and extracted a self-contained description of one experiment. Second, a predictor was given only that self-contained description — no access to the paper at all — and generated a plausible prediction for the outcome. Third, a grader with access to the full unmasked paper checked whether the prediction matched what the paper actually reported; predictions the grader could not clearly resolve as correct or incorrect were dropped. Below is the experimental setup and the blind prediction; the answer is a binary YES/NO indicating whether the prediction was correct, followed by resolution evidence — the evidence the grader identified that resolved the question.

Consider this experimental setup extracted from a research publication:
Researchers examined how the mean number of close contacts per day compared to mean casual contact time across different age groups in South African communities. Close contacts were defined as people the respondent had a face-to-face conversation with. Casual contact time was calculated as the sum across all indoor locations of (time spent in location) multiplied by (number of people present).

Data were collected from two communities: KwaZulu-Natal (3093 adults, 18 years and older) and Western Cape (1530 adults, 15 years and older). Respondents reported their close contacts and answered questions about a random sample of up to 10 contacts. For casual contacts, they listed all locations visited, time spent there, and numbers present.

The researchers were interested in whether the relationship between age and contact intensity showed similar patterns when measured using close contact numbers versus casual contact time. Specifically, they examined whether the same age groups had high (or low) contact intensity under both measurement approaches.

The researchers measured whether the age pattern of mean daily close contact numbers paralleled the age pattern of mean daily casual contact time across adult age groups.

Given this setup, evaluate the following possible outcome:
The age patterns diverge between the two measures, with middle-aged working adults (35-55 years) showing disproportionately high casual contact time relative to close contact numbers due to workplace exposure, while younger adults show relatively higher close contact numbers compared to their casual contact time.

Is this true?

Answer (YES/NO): NO